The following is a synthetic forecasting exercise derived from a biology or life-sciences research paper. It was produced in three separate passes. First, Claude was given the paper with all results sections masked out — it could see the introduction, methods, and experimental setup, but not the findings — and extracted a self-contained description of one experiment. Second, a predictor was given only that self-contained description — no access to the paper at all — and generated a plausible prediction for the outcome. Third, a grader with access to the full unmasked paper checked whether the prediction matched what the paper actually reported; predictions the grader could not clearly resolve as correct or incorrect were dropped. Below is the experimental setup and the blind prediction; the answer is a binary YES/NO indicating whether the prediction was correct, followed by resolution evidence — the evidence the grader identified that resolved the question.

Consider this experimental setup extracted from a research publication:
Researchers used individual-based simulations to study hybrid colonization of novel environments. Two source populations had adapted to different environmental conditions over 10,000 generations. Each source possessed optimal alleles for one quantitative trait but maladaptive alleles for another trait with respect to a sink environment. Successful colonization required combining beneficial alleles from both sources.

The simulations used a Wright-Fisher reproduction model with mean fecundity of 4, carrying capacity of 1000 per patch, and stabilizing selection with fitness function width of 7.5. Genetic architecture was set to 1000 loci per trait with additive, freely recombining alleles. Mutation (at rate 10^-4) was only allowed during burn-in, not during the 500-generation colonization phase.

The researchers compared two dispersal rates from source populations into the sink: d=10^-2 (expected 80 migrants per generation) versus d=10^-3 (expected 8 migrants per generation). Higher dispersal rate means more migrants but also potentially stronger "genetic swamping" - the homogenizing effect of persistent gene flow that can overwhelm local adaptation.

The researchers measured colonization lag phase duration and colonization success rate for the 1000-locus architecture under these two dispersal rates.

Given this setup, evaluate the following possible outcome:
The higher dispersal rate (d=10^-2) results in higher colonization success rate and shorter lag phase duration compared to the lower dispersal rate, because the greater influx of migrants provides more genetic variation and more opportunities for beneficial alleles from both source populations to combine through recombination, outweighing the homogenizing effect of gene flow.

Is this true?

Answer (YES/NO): NO